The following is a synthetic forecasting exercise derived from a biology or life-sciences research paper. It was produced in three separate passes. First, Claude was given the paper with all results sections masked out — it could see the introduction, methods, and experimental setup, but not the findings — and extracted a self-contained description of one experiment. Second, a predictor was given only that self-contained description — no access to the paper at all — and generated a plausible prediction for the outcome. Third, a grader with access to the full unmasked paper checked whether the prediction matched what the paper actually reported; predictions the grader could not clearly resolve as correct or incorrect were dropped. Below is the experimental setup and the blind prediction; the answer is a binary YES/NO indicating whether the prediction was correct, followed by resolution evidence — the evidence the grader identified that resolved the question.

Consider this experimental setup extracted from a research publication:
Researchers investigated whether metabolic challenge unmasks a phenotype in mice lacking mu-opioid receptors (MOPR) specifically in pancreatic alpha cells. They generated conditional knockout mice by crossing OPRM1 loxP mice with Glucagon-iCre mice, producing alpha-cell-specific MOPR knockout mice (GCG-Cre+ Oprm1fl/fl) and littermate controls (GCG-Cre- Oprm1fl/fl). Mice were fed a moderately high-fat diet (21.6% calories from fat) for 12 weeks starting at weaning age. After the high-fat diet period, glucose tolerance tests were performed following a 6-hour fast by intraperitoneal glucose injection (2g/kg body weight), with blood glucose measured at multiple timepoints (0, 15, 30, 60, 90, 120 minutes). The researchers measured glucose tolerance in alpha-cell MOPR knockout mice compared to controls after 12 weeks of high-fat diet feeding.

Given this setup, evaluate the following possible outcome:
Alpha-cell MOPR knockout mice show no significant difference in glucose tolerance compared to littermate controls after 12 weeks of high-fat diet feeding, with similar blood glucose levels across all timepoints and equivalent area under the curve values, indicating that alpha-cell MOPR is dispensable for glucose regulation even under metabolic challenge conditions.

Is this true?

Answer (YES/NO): NO